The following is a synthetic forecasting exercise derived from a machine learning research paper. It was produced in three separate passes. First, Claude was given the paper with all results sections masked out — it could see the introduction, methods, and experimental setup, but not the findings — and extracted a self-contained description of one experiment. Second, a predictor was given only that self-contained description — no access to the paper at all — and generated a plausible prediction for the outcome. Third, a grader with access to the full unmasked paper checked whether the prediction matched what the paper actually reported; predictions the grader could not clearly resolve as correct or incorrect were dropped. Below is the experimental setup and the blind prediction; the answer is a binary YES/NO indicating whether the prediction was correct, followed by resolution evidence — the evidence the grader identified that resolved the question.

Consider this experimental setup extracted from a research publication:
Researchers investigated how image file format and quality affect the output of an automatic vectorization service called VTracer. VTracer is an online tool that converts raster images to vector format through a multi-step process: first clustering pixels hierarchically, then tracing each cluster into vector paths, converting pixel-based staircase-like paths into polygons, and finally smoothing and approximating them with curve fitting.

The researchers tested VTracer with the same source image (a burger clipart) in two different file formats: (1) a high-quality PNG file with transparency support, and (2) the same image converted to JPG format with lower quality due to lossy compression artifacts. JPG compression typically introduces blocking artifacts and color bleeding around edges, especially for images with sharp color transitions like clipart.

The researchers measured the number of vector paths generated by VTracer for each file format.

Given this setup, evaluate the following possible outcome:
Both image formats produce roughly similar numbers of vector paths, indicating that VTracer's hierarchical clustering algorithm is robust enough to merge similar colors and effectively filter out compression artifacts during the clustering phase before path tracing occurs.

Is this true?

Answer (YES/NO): NO